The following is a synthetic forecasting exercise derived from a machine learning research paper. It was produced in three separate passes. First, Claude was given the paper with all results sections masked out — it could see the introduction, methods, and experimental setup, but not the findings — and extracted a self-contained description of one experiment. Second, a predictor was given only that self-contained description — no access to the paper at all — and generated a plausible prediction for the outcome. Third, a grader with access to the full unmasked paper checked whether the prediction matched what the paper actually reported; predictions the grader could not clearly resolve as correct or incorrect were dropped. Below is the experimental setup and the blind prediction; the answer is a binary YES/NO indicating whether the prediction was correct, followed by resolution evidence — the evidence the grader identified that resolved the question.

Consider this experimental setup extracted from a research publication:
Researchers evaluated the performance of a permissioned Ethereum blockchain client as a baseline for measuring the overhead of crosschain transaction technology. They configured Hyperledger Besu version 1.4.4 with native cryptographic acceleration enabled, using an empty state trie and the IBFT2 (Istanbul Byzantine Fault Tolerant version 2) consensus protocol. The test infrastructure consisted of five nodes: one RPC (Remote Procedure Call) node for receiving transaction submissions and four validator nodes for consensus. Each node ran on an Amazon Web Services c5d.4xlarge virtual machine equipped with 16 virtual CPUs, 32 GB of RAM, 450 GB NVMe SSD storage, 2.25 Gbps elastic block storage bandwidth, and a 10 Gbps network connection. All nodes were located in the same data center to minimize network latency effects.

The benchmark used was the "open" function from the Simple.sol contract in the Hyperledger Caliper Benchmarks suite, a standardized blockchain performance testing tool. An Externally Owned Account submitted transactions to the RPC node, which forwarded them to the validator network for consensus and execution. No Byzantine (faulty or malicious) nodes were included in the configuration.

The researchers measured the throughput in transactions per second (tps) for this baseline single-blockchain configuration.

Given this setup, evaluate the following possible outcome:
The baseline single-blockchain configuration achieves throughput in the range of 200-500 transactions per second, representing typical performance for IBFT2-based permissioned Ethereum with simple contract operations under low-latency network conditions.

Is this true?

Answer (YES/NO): YES